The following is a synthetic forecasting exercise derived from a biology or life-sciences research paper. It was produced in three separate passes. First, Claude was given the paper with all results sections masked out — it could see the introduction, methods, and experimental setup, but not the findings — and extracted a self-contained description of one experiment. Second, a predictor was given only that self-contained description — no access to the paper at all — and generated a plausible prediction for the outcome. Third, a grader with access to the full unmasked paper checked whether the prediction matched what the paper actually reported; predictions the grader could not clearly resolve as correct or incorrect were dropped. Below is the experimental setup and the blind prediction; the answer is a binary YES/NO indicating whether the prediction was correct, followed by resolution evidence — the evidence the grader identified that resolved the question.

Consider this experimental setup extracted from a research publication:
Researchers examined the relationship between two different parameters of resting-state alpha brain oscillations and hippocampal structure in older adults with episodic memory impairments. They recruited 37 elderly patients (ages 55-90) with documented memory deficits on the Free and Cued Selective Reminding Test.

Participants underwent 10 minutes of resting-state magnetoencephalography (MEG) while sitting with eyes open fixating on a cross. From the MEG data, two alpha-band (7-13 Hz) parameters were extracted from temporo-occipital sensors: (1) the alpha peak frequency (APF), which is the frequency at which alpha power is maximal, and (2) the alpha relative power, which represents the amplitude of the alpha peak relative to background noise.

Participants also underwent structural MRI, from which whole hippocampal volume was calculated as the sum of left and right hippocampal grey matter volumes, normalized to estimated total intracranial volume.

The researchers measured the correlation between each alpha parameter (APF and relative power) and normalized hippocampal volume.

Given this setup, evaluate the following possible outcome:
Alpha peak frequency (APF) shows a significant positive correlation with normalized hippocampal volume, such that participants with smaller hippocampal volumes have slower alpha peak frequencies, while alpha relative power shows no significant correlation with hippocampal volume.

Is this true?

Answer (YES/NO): NO